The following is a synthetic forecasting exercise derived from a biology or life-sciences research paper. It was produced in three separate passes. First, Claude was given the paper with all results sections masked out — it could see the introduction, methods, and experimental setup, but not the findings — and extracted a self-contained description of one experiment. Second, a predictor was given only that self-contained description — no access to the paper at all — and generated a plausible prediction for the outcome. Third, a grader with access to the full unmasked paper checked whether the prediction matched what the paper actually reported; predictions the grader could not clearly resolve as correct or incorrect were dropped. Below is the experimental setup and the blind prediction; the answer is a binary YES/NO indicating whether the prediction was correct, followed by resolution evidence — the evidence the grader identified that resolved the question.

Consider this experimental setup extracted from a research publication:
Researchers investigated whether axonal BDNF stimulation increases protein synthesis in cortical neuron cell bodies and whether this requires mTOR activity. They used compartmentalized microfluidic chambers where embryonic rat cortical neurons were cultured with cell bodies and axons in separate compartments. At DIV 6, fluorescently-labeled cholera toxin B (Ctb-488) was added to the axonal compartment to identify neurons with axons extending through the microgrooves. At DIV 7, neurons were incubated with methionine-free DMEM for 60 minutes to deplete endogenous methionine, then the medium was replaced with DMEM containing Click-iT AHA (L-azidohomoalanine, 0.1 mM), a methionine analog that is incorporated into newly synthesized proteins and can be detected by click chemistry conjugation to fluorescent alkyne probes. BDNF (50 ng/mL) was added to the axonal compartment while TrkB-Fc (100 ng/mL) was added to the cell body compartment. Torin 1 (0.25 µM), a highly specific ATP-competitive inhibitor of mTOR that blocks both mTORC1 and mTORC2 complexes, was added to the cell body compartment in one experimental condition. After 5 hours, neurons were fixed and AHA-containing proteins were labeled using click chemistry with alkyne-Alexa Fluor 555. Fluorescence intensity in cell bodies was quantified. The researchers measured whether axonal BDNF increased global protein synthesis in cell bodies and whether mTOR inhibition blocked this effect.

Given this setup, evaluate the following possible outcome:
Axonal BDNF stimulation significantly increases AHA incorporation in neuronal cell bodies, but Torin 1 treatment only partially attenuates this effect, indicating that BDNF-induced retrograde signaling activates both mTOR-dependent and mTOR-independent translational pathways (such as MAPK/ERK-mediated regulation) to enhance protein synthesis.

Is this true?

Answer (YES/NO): NO